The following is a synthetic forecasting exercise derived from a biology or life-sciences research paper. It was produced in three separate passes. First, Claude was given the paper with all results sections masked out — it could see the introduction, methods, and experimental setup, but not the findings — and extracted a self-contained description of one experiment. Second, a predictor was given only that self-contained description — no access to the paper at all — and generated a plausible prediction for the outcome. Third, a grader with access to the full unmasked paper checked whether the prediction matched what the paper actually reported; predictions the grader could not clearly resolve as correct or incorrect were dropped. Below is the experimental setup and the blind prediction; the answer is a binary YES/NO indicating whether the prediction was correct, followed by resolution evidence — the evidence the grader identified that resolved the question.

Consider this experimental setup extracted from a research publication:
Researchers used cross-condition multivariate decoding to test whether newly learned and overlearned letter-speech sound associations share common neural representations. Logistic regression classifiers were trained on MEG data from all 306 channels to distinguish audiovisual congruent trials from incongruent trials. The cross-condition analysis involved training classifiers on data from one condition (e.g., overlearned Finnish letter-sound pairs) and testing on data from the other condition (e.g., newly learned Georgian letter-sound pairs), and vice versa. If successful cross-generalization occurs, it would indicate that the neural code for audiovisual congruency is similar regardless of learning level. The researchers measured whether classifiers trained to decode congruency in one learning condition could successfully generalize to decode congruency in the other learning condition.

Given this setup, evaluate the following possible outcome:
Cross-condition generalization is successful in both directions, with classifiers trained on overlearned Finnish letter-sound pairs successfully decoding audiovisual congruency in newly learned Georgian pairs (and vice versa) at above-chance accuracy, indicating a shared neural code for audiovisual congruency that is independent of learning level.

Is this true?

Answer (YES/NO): YES